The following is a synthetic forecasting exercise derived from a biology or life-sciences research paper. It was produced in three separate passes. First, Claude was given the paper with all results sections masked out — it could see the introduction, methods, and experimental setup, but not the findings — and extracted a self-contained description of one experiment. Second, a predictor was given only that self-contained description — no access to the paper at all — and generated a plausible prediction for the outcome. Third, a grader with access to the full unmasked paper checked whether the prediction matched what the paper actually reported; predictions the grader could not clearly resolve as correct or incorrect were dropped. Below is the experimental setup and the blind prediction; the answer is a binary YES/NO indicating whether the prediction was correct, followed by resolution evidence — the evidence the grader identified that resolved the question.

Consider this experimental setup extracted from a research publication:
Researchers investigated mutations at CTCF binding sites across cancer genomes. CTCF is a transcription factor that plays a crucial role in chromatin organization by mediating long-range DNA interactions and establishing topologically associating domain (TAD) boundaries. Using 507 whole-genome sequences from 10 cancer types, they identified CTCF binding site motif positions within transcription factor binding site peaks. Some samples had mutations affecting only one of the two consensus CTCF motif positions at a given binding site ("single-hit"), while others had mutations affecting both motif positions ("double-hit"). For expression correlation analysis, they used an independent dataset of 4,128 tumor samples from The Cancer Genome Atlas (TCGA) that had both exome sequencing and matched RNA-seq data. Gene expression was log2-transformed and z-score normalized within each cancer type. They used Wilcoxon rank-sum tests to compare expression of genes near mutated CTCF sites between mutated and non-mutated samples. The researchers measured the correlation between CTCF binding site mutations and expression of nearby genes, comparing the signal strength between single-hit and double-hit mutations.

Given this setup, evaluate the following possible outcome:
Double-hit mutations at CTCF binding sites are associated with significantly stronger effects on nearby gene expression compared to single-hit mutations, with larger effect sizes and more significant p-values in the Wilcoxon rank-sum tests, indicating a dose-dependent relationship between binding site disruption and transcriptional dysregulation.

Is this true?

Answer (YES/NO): YES